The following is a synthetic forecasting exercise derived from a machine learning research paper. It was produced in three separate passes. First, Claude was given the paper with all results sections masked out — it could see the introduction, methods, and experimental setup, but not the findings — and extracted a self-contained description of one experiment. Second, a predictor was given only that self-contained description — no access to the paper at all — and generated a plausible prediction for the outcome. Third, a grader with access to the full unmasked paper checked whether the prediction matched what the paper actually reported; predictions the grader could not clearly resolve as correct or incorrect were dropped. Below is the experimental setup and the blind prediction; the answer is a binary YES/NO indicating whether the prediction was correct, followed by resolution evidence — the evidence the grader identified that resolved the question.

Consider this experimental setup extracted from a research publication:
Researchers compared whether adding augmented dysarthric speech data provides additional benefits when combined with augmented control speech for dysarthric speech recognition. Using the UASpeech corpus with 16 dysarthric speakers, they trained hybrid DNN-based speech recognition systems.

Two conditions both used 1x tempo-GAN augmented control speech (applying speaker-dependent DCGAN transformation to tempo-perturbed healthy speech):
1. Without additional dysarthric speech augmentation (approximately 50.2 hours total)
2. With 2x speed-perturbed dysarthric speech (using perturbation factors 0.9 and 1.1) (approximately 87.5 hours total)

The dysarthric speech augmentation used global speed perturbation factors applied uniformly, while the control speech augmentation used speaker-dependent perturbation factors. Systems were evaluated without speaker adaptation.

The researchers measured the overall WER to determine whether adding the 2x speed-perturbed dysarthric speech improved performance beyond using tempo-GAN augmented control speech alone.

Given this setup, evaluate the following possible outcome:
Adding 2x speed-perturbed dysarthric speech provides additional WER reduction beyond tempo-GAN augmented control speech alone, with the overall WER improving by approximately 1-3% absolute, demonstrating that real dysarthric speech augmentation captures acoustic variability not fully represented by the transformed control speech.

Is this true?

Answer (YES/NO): YES